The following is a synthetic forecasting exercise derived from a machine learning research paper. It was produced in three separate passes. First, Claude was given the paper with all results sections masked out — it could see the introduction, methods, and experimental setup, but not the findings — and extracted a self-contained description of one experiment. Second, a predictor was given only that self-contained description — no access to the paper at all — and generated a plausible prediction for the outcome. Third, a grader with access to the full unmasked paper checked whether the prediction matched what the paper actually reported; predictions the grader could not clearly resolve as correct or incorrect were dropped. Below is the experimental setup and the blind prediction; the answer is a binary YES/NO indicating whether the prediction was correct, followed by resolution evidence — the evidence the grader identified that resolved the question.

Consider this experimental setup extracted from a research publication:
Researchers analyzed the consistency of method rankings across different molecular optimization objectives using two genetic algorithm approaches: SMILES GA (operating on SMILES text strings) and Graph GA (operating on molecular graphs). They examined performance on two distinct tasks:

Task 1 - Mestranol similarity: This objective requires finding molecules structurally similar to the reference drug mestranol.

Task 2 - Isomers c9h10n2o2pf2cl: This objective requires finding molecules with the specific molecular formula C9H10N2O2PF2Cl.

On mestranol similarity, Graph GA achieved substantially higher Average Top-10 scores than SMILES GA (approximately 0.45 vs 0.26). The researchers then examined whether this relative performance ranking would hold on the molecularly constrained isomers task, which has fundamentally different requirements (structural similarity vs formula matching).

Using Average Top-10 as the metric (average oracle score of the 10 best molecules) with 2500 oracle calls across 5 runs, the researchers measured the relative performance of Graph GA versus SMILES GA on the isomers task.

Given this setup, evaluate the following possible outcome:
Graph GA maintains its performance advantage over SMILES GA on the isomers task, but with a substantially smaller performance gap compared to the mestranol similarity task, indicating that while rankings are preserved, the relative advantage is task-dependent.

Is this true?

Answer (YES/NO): NO